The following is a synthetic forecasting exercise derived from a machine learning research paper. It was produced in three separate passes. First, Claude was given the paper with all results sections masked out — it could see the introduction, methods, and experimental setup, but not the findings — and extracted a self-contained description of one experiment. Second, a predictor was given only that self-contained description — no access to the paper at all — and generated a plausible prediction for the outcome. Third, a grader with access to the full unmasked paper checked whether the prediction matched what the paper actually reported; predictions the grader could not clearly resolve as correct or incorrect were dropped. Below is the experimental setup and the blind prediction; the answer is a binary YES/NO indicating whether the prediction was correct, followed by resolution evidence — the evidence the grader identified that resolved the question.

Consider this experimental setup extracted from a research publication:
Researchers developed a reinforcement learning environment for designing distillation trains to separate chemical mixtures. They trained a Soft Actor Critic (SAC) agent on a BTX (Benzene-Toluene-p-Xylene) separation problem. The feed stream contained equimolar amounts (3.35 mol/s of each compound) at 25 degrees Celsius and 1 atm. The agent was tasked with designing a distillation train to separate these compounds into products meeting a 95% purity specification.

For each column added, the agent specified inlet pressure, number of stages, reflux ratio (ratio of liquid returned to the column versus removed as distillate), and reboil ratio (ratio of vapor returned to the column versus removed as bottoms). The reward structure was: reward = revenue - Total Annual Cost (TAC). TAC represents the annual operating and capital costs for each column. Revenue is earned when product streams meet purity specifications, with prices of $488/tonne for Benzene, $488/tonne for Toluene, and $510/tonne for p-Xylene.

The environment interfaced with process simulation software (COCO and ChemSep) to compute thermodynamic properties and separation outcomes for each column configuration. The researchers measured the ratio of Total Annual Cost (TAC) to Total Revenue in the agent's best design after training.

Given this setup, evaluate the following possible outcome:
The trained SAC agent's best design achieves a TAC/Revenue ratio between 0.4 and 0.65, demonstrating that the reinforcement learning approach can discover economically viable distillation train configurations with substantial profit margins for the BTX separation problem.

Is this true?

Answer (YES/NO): NO